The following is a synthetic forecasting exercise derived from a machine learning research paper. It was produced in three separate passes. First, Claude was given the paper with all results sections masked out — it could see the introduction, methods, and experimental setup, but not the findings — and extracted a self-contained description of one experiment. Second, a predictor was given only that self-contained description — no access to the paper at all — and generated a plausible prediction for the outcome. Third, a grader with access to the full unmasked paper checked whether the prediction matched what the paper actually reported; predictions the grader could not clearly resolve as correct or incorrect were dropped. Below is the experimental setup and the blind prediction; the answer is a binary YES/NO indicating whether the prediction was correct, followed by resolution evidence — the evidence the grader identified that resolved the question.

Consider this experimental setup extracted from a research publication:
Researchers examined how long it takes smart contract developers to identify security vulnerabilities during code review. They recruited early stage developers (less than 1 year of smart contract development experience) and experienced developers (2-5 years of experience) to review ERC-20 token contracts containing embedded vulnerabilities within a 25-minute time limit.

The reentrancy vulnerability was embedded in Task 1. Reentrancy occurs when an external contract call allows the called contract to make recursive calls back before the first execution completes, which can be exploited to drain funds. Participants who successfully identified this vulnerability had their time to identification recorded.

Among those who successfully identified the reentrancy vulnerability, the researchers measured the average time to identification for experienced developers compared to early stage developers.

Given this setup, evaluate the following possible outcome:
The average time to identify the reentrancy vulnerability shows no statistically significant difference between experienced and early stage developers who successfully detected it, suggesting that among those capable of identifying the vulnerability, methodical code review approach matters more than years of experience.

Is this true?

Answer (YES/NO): NO